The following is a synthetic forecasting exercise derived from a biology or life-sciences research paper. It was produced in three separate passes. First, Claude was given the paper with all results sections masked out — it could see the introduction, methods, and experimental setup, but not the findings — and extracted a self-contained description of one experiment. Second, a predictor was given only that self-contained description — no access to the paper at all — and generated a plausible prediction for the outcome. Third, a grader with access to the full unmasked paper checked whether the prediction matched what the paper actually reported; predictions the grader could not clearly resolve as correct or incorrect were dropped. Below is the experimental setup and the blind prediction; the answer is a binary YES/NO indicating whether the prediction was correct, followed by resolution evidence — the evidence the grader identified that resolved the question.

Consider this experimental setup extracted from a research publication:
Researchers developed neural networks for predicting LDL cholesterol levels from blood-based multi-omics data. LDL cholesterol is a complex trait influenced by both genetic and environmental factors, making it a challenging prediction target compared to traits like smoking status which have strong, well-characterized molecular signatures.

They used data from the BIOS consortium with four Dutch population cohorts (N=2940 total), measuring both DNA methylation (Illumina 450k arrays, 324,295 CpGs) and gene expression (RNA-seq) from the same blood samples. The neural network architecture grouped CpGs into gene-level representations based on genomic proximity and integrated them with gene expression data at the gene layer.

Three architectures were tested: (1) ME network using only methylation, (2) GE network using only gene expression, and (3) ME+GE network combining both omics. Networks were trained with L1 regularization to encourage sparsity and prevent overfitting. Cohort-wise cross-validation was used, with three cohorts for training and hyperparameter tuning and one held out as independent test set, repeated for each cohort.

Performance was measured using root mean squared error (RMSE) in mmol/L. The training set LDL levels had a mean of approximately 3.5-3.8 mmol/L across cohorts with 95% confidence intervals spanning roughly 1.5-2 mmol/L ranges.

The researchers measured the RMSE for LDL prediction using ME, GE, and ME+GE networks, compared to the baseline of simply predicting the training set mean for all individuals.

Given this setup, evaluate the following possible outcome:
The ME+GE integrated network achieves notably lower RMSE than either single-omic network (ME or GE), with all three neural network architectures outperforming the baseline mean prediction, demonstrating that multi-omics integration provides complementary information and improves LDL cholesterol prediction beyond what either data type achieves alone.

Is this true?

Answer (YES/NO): NO